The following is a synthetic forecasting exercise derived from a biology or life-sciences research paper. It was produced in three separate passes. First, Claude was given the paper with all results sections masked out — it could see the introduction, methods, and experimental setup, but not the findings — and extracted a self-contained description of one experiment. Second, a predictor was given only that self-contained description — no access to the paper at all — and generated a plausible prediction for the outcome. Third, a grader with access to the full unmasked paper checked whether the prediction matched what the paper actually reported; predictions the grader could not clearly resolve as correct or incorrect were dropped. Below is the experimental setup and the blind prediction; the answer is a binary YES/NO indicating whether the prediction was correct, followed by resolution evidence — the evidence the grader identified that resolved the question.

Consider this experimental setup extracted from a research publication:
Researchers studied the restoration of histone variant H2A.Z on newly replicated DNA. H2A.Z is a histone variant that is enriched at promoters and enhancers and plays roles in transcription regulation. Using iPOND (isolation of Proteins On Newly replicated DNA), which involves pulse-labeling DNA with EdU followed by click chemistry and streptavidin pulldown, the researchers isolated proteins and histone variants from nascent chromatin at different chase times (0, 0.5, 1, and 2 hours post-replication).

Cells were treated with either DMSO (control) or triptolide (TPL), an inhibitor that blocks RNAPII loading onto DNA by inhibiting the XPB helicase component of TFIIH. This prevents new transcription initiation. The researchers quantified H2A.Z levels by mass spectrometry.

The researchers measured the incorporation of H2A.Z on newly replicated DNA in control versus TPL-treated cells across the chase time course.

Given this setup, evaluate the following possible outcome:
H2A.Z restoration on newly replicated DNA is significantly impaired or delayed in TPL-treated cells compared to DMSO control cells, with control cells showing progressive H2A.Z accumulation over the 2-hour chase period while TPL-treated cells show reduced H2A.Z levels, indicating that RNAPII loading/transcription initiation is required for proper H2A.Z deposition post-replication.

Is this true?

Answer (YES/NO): YES